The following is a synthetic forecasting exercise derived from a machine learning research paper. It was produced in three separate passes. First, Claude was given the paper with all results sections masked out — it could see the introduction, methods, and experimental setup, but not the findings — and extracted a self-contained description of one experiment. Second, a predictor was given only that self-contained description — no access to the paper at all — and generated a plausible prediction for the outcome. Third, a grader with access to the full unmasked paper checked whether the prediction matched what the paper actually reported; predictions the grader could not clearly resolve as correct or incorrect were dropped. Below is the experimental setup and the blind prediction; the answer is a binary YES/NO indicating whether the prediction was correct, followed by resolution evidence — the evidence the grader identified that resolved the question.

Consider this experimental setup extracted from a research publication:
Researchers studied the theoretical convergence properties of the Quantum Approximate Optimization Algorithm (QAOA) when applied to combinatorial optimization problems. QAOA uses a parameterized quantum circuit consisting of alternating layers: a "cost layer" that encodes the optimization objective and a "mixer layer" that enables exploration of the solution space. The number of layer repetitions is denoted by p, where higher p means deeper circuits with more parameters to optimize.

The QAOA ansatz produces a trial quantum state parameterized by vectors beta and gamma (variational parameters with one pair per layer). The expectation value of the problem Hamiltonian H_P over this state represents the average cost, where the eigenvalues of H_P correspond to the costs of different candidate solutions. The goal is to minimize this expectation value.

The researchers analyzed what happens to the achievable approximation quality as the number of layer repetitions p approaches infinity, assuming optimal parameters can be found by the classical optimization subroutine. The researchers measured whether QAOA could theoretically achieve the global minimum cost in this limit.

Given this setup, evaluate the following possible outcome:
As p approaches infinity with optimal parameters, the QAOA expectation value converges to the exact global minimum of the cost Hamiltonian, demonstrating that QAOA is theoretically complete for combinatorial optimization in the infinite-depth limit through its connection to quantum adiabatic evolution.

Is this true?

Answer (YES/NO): YES